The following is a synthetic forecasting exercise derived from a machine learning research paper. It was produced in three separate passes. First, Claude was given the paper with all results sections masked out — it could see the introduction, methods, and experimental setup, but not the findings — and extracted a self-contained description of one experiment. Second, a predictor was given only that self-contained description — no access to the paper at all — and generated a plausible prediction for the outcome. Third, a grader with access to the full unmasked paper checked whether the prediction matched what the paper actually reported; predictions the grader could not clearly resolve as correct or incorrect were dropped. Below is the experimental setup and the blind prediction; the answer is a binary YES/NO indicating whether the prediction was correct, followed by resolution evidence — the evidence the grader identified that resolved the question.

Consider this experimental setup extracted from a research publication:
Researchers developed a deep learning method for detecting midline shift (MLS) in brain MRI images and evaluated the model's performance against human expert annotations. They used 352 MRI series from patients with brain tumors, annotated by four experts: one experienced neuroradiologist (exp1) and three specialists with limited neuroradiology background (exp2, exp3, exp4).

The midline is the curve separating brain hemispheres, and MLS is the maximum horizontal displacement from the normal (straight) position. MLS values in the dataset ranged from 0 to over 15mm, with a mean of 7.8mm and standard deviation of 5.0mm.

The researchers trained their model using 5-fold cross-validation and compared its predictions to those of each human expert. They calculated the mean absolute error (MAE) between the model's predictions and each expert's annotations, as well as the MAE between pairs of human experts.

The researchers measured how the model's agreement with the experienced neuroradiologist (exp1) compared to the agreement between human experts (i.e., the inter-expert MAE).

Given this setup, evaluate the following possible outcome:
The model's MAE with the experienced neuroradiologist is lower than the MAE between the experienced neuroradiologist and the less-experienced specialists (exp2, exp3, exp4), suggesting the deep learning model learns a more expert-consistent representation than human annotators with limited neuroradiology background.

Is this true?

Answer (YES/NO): NO